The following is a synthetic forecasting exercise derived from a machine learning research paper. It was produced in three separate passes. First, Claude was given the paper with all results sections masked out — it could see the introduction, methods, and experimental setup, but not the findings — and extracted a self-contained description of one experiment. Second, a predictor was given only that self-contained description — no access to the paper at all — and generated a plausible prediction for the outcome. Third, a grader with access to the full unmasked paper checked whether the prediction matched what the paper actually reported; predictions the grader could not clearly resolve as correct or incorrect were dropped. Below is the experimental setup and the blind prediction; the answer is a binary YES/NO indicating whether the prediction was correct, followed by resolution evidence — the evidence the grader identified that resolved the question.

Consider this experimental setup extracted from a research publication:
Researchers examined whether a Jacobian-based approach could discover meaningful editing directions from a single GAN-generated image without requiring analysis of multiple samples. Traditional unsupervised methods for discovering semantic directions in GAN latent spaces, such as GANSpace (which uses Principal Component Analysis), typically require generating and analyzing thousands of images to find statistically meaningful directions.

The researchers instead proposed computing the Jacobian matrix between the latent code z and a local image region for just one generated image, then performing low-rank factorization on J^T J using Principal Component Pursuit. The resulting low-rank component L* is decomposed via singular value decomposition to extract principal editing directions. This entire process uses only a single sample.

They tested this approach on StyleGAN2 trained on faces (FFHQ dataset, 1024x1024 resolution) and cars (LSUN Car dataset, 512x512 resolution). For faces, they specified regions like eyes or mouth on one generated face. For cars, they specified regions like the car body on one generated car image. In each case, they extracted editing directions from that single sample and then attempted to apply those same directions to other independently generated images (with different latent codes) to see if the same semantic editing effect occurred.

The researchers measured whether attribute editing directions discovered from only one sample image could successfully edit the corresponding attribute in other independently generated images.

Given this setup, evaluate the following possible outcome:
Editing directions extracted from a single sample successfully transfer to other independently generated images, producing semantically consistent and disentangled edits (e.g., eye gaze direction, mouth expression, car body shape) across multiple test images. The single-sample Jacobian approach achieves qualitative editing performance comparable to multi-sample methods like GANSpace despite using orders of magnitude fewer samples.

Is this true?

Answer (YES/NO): YES